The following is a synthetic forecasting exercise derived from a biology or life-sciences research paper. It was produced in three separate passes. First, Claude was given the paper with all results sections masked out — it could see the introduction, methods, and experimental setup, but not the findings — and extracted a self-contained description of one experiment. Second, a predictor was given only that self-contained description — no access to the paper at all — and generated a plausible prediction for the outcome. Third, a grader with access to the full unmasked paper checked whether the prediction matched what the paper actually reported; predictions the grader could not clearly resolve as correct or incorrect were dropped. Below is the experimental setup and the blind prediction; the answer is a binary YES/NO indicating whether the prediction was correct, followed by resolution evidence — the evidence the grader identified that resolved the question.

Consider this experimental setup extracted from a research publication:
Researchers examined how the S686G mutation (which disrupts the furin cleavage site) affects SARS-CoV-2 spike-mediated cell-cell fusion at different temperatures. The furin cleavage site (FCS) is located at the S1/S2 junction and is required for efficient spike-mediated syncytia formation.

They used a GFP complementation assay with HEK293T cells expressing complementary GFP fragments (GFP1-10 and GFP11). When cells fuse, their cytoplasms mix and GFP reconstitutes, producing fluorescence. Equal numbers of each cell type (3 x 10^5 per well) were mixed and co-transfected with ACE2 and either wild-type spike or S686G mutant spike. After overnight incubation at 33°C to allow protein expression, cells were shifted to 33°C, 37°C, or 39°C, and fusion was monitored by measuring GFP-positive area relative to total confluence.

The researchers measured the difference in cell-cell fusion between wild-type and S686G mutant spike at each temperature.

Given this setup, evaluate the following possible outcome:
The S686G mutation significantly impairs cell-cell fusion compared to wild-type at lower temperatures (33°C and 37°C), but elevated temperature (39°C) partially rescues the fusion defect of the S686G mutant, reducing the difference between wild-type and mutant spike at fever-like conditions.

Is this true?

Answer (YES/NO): YES